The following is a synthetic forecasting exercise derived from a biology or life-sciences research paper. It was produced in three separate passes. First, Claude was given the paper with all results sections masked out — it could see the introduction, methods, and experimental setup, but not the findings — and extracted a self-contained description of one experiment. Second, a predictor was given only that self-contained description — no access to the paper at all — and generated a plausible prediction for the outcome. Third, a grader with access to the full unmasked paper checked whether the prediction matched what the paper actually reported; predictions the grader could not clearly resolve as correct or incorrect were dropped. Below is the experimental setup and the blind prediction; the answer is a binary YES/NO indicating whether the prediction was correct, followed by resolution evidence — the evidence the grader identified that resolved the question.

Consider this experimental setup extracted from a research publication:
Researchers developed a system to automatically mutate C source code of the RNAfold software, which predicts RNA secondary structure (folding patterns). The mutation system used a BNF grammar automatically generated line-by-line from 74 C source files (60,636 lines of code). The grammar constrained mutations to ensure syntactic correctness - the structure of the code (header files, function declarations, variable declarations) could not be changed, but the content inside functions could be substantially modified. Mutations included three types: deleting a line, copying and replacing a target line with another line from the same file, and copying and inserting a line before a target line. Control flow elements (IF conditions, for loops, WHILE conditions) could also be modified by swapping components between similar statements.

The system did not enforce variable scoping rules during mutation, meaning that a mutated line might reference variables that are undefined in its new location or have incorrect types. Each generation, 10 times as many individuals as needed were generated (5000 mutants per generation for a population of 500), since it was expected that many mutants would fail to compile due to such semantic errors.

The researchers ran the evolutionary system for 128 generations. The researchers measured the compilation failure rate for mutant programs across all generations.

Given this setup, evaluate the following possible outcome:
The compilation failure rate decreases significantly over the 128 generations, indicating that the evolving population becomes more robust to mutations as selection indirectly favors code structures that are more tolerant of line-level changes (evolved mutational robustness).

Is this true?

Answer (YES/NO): NO